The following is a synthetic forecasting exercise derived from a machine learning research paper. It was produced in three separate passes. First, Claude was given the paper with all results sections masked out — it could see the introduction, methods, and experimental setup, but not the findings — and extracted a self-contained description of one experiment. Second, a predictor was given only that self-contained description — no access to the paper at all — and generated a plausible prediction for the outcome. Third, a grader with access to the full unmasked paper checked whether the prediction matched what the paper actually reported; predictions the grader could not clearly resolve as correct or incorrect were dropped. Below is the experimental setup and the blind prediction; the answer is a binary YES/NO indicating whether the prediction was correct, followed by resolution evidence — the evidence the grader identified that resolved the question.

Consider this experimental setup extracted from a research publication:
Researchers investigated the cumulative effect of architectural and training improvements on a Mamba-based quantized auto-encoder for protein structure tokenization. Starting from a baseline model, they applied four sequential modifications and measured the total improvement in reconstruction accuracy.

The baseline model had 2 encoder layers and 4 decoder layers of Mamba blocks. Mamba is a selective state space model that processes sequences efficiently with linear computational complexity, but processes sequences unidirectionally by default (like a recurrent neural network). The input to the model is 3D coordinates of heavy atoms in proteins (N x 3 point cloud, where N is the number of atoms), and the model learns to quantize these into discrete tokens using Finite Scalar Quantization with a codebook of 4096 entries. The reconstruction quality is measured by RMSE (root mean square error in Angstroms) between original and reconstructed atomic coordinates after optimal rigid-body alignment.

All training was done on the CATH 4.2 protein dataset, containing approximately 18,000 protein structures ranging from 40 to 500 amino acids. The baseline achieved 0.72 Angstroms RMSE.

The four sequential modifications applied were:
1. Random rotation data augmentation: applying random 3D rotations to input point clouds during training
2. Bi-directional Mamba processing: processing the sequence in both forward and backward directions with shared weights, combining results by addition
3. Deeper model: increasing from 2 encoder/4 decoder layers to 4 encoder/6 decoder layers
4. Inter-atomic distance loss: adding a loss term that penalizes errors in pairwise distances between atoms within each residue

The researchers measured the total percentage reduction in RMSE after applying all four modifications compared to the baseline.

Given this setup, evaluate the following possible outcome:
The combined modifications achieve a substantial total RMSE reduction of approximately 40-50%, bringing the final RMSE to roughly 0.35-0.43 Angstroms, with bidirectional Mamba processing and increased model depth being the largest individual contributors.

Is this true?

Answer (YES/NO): NO